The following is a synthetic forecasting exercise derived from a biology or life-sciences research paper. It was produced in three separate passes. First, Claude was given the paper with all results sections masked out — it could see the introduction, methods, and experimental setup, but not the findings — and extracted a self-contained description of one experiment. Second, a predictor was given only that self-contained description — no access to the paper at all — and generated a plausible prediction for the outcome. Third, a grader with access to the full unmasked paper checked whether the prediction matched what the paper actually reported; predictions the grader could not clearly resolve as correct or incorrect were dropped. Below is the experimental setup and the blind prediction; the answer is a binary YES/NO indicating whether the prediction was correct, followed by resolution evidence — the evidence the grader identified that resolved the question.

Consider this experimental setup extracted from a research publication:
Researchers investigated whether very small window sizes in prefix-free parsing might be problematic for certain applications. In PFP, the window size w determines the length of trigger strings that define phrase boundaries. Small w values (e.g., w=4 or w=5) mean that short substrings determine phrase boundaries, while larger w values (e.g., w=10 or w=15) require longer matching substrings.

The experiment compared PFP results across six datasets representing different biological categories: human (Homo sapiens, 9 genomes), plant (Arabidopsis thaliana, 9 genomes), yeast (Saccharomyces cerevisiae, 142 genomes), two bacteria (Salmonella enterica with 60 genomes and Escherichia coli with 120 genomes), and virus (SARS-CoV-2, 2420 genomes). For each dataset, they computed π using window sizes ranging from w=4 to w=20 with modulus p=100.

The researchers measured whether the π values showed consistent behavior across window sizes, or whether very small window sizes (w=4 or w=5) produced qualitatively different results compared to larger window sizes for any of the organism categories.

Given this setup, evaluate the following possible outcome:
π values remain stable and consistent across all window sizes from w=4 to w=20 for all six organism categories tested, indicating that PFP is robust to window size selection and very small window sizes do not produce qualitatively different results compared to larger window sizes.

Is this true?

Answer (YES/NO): NO